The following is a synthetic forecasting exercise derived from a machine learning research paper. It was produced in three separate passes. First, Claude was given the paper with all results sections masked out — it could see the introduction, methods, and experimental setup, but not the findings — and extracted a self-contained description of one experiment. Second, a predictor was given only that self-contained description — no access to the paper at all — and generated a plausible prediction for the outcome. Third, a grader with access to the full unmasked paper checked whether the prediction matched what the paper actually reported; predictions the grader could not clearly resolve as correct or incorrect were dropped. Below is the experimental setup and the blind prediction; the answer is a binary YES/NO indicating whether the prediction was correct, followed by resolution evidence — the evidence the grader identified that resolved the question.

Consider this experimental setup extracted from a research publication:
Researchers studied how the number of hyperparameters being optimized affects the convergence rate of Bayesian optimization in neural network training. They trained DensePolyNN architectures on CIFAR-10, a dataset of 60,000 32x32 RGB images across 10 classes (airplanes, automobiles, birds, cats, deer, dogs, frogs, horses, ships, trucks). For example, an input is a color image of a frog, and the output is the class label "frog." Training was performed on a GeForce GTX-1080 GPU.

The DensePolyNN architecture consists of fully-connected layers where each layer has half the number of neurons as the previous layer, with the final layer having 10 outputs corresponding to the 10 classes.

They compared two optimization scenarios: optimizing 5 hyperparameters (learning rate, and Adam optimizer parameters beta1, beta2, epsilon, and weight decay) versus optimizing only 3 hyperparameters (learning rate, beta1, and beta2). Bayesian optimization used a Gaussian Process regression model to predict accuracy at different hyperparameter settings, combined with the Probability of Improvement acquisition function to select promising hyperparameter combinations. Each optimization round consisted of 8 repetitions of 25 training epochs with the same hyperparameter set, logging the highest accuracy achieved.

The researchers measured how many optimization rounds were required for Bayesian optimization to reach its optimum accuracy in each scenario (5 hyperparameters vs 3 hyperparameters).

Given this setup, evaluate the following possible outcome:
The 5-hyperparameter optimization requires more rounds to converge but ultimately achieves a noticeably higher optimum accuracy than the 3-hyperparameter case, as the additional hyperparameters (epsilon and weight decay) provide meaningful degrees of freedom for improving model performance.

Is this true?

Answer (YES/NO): NO